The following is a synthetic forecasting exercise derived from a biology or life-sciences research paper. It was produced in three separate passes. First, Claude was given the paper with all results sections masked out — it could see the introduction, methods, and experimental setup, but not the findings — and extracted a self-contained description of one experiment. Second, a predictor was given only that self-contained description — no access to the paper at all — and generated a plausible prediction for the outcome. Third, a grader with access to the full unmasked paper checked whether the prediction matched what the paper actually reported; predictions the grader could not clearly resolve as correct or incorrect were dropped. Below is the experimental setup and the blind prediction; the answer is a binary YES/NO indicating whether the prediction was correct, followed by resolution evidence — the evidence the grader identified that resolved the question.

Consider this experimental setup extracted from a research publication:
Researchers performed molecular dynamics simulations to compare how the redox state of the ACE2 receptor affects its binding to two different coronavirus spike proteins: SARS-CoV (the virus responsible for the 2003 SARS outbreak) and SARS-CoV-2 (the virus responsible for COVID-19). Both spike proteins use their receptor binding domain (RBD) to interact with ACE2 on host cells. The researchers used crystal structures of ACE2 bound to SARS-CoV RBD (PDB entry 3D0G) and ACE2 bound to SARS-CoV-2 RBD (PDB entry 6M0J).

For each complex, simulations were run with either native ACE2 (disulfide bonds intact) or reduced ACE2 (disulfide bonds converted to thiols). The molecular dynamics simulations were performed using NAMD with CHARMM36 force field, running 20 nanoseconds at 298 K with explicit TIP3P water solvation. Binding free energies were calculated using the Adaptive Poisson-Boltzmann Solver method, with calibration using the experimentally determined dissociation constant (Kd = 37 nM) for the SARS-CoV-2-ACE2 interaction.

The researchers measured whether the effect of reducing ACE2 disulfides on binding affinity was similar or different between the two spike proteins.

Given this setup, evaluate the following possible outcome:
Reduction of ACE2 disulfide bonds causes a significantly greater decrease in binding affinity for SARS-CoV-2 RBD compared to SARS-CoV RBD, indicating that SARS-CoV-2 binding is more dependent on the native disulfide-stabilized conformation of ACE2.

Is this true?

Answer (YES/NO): YES